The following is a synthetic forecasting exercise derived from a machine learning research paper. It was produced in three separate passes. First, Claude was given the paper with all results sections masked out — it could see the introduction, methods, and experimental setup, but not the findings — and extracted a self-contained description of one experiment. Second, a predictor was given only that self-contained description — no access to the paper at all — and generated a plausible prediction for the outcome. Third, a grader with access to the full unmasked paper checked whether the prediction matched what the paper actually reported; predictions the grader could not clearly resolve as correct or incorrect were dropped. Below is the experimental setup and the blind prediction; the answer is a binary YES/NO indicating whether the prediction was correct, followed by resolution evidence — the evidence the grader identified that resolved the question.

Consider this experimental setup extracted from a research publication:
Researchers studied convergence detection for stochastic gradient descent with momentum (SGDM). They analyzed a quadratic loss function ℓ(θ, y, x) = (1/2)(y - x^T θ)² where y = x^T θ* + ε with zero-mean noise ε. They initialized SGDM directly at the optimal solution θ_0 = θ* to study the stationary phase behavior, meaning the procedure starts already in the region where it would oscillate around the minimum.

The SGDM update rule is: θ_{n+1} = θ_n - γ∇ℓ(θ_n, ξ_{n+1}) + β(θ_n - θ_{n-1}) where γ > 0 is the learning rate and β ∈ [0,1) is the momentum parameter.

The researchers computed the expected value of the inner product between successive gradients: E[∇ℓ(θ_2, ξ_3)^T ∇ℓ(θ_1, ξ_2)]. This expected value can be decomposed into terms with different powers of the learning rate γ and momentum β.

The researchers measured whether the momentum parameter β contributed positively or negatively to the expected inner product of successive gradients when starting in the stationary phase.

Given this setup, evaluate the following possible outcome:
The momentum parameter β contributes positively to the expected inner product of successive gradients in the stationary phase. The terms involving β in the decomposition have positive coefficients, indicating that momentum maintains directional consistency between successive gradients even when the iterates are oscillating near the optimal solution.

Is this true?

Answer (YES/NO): YES